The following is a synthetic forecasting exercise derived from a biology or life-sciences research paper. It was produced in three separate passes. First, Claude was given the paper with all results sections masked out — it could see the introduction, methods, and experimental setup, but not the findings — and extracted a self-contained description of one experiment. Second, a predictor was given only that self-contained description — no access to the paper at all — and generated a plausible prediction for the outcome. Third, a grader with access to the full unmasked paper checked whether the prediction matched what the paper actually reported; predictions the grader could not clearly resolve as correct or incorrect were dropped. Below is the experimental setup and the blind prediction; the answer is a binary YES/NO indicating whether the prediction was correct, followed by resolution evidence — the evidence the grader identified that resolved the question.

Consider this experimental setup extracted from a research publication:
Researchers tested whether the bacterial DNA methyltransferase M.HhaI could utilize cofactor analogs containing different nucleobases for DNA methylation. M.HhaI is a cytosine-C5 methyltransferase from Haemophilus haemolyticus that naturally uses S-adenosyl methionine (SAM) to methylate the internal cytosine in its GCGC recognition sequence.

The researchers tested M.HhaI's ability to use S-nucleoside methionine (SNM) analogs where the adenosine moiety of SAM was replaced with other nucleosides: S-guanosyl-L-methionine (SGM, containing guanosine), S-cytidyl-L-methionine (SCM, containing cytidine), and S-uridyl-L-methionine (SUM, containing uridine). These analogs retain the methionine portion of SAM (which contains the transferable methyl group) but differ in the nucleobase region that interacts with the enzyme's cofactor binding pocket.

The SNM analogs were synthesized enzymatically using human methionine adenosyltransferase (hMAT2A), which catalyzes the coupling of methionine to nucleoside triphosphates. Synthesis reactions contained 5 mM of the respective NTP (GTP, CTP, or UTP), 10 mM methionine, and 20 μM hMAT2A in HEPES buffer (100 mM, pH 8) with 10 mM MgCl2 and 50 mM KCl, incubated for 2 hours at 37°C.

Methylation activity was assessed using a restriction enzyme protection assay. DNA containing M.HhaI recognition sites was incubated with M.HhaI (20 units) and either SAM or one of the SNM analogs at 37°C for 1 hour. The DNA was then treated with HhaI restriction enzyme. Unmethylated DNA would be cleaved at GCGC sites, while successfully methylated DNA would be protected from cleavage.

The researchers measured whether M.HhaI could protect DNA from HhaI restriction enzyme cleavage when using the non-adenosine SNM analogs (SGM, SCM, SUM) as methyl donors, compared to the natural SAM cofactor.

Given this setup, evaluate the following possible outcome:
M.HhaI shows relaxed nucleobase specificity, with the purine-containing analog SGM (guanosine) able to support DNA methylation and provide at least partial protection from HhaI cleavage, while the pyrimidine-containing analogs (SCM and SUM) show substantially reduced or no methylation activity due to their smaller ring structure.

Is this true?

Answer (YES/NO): NO